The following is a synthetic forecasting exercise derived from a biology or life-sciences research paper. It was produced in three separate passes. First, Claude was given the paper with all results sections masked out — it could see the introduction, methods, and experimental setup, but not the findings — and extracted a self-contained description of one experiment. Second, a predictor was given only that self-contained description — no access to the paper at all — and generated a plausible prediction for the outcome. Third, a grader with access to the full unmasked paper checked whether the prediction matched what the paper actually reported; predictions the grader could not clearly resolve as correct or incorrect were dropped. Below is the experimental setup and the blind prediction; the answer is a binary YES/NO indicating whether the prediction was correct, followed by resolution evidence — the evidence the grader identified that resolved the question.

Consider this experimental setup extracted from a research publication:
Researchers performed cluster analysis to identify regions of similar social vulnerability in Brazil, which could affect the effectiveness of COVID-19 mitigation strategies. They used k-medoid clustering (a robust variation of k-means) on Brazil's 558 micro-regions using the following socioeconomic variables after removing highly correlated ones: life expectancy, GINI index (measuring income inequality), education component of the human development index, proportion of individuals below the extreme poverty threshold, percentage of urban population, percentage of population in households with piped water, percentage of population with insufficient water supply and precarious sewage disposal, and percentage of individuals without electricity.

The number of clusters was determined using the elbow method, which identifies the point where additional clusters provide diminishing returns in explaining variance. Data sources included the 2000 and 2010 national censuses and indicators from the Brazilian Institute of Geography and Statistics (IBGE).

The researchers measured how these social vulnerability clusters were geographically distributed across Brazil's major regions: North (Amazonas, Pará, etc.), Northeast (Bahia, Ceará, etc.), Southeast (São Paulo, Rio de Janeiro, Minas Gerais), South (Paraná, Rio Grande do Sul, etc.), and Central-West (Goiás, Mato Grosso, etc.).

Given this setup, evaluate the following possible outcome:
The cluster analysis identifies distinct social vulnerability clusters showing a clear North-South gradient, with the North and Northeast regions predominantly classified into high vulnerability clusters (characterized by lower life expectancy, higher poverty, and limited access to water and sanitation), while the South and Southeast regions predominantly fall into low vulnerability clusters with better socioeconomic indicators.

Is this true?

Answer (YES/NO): YES